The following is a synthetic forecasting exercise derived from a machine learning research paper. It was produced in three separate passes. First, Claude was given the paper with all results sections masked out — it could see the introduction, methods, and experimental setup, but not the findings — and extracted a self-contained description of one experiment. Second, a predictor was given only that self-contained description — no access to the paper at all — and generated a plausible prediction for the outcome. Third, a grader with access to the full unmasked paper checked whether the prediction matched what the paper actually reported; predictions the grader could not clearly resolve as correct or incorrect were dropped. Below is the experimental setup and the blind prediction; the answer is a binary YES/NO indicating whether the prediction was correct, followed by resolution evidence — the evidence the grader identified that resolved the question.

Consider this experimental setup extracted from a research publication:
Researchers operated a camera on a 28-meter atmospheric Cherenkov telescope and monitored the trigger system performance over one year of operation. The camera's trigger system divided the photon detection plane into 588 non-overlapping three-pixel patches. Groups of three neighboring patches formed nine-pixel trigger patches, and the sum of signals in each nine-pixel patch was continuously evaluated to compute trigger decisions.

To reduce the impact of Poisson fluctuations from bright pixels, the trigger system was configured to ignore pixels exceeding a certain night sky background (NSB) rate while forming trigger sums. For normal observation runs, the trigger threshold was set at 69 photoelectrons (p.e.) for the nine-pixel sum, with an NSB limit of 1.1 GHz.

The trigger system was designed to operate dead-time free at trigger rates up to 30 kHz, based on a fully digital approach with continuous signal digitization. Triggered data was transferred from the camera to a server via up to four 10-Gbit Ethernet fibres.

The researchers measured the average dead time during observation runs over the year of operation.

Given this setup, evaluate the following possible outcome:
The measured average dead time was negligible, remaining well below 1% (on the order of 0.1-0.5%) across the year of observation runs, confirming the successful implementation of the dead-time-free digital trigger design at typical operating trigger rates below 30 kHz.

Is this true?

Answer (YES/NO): NO